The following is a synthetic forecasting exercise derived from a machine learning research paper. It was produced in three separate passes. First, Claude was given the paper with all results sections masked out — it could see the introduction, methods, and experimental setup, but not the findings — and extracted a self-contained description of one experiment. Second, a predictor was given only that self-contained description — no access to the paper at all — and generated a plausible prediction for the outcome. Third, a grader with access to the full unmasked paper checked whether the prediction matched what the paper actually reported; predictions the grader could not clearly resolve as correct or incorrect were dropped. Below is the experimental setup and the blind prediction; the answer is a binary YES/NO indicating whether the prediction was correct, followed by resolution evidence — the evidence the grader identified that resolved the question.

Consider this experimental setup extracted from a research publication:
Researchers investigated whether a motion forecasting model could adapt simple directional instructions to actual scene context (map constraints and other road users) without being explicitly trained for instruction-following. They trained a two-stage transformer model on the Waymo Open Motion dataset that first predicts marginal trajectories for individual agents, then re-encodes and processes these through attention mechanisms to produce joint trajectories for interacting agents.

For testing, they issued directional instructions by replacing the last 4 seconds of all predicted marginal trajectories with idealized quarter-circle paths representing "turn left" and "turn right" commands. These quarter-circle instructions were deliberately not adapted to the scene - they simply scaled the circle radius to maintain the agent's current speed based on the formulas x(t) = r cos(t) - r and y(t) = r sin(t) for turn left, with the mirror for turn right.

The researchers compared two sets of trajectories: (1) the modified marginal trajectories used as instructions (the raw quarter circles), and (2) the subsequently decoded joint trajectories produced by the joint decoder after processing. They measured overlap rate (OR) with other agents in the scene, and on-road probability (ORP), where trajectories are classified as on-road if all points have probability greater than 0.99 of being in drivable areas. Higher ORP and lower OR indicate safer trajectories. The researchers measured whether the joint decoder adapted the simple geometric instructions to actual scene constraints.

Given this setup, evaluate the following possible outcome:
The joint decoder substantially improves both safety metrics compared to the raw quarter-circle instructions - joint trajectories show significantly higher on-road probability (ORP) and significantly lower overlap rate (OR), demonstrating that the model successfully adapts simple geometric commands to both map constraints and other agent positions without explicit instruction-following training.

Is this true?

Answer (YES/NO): YES